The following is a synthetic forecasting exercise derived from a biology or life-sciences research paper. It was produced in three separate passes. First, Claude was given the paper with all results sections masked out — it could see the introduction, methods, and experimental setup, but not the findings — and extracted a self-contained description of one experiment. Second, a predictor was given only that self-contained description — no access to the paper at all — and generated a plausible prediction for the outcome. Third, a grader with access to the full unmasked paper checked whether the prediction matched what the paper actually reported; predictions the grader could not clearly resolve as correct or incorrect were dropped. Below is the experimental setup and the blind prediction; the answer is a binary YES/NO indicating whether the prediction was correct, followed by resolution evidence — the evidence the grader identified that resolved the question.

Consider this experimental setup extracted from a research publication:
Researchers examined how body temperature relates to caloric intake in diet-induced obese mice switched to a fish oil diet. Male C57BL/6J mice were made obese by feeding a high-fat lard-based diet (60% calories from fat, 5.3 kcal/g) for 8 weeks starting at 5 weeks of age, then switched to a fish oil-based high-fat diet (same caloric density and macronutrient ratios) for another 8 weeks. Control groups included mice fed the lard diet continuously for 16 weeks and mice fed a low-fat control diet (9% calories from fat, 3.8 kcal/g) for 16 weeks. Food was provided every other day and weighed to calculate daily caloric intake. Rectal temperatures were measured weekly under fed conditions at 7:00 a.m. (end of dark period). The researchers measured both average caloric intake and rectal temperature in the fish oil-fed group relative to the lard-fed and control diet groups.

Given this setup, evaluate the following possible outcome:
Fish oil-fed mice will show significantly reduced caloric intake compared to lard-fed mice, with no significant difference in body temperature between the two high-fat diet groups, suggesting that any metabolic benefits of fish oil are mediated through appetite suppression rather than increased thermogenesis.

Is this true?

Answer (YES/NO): NO